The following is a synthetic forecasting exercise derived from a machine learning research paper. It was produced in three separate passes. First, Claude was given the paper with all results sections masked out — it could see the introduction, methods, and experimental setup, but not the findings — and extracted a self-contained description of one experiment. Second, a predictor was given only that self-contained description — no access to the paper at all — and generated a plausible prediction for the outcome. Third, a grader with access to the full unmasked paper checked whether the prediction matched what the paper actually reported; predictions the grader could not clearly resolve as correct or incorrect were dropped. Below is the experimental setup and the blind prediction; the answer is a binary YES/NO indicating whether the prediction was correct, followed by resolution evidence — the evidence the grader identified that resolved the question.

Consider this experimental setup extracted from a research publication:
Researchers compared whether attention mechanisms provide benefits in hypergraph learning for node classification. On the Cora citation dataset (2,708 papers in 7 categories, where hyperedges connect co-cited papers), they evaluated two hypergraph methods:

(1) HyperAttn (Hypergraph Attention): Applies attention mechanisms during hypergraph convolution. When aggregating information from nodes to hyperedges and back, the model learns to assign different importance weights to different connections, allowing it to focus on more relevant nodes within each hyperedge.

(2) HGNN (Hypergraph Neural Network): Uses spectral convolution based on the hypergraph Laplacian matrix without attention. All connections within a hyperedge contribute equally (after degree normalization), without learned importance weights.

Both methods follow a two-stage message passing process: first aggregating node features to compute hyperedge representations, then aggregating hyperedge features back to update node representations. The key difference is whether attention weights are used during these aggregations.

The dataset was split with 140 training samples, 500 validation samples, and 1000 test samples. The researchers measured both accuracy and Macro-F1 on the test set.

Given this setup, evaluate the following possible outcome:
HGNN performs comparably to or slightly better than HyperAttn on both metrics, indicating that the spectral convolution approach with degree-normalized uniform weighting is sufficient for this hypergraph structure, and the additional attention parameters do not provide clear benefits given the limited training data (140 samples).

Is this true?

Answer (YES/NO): YES